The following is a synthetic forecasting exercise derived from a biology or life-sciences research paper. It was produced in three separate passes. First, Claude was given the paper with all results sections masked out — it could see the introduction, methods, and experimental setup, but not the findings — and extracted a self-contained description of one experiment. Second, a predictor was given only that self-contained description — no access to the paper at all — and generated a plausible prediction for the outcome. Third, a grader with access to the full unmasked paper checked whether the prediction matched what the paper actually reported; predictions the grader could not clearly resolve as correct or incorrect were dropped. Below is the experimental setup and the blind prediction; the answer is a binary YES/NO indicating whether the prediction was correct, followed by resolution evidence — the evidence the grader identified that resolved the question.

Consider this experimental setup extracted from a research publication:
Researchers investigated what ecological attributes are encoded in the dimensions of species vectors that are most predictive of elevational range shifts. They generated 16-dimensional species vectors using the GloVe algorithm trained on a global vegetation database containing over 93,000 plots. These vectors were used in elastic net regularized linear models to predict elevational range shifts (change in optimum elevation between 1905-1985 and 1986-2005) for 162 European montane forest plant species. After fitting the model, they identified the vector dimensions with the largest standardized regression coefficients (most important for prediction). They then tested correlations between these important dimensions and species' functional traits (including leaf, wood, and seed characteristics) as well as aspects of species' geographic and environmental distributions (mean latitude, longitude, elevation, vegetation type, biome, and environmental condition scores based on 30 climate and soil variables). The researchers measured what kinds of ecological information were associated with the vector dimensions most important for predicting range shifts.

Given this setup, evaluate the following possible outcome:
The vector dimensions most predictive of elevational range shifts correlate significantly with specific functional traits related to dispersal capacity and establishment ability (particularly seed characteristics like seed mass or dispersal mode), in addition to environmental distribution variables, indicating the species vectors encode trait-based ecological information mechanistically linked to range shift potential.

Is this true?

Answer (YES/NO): NO